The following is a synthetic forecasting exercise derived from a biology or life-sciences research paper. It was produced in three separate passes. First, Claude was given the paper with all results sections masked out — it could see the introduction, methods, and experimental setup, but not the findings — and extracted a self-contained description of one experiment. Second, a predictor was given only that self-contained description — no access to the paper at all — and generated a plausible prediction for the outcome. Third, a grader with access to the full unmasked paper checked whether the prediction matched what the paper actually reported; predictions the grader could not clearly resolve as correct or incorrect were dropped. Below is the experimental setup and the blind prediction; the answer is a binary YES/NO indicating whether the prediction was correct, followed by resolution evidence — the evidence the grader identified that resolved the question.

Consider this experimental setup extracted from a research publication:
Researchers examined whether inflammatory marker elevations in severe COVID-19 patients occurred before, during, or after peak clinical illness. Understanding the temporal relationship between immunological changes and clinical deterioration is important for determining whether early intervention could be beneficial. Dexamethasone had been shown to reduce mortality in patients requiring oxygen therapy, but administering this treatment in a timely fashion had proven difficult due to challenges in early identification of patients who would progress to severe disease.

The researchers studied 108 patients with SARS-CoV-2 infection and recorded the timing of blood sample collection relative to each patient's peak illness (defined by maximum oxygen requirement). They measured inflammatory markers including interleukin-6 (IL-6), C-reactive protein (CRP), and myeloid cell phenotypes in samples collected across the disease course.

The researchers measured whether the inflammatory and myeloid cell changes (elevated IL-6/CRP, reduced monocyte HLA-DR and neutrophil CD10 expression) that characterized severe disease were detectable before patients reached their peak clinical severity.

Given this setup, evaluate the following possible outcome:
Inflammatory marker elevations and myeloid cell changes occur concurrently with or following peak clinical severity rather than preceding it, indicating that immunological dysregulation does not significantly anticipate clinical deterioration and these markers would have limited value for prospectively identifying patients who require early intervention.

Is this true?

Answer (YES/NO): NO